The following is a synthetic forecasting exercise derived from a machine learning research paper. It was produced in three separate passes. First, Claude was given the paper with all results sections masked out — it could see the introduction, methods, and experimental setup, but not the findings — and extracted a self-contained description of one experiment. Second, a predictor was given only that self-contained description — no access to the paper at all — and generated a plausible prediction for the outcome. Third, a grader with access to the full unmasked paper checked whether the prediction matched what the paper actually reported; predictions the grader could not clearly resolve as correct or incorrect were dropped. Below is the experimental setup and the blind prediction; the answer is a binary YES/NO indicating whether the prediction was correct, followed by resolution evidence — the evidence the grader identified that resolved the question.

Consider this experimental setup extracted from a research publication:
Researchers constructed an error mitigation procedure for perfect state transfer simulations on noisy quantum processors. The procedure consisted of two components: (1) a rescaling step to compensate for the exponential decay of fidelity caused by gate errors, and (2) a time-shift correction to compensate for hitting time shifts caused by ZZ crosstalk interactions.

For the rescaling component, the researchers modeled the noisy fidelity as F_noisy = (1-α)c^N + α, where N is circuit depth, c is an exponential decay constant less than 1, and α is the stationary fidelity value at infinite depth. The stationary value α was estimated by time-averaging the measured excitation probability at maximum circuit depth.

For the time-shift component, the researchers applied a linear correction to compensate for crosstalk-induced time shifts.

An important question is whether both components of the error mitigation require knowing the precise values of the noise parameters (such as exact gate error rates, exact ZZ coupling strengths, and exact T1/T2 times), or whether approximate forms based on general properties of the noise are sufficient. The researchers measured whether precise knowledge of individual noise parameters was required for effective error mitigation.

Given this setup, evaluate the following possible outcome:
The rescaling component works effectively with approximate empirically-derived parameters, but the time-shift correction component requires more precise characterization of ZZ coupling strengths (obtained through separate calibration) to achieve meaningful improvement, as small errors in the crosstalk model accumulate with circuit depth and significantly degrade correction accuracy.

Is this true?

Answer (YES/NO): NO